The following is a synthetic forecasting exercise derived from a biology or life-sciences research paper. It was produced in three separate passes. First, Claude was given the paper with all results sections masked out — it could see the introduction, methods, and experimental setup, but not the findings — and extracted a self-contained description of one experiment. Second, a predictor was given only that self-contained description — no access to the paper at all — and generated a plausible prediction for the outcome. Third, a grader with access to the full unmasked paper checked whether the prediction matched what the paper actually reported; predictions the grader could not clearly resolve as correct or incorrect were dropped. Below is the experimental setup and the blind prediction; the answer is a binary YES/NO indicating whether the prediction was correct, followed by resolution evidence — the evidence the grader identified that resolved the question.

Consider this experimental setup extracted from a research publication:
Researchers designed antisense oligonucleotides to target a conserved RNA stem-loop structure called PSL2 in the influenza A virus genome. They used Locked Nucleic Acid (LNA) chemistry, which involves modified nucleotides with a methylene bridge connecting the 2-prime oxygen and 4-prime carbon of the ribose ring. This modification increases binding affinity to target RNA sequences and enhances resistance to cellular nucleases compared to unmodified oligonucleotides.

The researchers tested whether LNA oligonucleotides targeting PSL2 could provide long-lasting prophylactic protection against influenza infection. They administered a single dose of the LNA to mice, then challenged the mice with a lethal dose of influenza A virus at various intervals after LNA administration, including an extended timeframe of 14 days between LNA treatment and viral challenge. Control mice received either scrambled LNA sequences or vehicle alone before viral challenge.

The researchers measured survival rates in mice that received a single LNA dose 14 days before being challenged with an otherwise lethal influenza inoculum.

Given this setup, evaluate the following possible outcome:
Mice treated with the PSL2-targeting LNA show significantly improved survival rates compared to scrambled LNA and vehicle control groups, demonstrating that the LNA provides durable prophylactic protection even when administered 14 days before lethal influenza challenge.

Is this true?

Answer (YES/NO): YES